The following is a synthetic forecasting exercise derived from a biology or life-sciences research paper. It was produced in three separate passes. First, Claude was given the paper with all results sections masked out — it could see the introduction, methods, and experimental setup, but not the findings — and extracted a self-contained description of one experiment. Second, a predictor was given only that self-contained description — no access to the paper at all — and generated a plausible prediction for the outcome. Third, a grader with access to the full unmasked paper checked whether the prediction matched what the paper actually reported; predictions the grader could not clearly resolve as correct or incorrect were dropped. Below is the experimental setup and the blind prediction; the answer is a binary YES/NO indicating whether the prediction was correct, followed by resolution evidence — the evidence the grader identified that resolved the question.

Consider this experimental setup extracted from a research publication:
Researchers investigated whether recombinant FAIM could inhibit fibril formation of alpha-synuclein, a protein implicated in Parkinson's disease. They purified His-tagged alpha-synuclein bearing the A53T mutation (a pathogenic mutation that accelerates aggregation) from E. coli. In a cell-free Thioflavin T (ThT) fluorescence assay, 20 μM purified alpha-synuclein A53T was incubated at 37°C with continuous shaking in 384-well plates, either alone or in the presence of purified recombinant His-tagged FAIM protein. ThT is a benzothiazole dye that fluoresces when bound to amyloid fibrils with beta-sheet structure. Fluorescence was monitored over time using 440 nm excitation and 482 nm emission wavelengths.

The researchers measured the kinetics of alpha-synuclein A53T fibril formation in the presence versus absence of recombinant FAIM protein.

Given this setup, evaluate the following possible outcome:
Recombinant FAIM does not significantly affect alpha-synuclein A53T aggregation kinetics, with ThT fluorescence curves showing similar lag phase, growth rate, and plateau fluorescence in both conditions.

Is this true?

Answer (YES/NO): NO